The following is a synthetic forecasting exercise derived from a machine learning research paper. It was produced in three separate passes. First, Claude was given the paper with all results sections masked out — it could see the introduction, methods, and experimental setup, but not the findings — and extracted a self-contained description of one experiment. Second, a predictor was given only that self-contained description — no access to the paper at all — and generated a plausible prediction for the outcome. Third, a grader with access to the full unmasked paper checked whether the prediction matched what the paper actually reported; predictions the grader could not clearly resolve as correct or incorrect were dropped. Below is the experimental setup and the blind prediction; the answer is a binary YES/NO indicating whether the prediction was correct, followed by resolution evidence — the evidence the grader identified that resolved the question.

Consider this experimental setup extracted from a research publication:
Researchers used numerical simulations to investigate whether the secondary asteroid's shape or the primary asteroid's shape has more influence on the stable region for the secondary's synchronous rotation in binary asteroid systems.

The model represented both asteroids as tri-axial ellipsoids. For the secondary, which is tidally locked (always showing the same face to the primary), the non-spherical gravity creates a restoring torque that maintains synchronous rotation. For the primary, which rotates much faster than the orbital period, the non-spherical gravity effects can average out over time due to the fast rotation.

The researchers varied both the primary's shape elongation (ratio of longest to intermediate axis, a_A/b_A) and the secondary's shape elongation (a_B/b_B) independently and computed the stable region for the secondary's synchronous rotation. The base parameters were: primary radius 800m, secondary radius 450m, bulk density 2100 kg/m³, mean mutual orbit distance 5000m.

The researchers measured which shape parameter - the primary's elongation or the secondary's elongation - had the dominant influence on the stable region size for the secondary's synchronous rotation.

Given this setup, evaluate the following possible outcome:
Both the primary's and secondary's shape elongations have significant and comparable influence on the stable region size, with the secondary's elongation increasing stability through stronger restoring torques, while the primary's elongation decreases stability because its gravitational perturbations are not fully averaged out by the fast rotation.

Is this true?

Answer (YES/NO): NO